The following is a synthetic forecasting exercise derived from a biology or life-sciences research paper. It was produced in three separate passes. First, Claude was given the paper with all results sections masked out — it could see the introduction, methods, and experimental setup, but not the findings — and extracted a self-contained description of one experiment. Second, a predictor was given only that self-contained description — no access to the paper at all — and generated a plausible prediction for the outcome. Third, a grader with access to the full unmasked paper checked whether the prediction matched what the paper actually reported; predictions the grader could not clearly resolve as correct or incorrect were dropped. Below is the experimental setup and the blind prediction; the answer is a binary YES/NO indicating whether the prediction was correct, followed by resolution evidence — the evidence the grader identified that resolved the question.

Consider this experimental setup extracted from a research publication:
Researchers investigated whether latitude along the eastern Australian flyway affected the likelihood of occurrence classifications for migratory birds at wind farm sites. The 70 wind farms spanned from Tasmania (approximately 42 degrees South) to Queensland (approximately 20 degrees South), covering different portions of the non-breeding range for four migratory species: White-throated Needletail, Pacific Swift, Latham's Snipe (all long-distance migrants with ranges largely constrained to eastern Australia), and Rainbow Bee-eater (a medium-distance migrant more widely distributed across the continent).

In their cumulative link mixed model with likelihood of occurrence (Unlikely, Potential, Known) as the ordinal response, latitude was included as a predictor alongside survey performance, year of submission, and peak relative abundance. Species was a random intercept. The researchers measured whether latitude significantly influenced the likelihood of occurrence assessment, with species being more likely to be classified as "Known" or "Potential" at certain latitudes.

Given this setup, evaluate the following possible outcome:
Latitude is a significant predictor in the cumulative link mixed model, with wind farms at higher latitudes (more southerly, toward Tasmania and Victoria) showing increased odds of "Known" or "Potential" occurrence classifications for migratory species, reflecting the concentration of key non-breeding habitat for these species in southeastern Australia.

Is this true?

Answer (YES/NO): NO